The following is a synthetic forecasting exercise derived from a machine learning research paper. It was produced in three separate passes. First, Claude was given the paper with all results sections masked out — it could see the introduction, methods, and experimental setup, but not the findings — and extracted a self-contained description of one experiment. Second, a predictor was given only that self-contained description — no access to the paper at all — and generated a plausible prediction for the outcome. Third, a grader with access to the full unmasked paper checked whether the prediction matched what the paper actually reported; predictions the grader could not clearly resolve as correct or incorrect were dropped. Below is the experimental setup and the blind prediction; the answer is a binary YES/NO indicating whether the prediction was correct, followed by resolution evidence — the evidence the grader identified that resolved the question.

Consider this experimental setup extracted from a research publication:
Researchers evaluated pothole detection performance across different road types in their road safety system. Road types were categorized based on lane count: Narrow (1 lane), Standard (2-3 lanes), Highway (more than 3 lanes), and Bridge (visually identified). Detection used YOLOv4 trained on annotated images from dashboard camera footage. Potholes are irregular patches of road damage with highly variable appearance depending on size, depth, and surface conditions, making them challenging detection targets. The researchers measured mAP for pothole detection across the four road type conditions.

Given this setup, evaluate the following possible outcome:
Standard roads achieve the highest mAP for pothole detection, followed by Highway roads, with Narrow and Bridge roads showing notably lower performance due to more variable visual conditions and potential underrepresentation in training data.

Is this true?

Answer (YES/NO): NO